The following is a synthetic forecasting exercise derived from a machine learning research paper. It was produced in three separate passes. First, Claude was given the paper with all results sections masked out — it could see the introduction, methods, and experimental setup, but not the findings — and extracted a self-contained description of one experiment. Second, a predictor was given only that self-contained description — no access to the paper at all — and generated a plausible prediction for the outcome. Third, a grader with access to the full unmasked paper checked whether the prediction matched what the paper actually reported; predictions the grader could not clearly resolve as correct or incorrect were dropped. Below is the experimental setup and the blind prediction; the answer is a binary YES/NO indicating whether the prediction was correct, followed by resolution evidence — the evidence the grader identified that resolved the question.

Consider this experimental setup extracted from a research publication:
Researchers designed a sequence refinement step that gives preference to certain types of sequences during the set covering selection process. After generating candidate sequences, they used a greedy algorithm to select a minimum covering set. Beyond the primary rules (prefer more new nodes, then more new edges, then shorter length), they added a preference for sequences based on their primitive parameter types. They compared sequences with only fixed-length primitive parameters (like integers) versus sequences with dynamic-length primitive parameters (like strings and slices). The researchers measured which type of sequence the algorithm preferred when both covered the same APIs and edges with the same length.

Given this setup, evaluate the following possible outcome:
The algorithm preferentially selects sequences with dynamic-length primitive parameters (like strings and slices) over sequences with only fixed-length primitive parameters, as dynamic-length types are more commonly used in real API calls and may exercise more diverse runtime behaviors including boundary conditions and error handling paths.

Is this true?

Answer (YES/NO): YES